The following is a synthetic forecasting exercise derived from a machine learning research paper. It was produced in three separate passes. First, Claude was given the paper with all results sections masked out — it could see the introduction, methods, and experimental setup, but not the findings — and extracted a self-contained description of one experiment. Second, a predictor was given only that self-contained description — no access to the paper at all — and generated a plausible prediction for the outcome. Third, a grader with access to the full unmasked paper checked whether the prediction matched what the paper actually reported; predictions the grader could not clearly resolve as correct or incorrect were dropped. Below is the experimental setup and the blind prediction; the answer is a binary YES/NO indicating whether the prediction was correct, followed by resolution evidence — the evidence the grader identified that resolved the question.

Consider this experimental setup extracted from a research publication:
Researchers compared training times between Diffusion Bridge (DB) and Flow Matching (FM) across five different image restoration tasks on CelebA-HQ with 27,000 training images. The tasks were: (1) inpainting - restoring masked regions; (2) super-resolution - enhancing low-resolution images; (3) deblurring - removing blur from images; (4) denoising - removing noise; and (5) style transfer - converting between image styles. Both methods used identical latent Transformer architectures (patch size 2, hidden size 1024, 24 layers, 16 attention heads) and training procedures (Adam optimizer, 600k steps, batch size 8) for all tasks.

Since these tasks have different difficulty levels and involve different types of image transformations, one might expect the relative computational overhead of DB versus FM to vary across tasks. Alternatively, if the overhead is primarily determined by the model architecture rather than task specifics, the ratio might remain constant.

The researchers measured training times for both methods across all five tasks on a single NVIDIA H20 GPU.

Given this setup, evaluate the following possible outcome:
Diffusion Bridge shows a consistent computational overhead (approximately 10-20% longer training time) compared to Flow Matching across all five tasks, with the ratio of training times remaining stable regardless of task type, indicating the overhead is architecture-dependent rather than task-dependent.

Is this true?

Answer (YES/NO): NO